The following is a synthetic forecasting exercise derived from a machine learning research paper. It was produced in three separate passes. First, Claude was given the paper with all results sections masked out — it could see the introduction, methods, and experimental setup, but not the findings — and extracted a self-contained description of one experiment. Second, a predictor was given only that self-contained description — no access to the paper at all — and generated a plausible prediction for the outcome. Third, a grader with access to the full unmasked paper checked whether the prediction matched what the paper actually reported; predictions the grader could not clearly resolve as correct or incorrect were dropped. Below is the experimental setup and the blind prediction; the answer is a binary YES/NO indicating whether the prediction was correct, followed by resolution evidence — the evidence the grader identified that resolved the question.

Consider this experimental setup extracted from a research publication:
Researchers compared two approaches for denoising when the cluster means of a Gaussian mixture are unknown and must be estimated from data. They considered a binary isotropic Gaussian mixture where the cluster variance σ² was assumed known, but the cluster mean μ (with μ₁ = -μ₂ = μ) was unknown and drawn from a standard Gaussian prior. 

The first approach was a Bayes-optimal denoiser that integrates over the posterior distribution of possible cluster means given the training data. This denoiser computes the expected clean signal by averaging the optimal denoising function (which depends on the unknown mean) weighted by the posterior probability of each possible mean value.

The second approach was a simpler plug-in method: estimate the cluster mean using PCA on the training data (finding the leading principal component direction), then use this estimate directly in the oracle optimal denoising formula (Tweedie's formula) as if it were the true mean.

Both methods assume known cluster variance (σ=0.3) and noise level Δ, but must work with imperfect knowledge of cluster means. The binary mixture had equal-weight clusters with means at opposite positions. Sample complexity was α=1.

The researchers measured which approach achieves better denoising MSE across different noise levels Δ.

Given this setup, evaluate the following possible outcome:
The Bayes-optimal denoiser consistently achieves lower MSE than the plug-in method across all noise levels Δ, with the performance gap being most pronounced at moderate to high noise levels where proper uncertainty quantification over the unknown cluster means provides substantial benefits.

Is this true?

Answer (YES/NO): NO